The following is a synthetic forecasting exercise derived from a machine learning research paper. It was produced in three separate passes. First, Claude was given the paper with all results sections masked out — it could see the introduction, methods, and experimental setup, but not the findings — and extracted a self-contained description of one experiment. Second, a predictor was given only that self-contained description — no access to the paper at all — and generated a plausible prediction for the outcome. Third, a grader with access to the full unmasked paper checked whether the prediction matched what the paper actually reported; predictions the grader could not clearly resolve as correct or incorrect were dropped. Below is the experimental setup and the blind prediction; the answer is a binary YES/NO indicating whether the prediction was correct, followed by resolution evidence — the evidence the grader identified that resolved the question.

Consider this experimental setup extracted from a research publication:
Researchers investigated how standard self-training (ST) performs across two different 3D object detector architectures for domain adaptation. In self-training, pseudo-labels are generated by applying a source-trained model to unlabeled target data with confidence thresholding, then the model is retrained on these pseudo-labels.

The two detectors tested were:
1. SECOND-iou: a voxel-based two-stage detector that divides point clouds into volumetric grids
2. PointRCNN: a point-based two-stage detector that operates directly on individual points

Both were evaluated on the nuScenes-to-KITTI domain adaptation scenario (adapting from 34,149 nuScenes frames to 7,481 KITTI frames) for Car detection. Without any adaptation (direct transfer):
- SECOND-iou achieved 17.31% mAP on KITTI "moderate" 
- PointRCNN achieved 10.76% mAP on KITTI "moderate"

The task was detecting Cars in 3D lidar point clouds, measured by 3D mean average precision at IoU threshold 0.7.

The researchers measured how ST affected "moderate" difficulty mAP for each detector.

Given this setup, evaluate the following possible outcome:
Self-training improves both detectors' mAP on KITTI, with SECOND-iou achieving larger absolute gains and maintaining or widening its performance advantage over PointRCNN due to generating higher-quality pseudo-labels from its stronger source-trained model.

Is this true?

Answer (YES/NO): YES